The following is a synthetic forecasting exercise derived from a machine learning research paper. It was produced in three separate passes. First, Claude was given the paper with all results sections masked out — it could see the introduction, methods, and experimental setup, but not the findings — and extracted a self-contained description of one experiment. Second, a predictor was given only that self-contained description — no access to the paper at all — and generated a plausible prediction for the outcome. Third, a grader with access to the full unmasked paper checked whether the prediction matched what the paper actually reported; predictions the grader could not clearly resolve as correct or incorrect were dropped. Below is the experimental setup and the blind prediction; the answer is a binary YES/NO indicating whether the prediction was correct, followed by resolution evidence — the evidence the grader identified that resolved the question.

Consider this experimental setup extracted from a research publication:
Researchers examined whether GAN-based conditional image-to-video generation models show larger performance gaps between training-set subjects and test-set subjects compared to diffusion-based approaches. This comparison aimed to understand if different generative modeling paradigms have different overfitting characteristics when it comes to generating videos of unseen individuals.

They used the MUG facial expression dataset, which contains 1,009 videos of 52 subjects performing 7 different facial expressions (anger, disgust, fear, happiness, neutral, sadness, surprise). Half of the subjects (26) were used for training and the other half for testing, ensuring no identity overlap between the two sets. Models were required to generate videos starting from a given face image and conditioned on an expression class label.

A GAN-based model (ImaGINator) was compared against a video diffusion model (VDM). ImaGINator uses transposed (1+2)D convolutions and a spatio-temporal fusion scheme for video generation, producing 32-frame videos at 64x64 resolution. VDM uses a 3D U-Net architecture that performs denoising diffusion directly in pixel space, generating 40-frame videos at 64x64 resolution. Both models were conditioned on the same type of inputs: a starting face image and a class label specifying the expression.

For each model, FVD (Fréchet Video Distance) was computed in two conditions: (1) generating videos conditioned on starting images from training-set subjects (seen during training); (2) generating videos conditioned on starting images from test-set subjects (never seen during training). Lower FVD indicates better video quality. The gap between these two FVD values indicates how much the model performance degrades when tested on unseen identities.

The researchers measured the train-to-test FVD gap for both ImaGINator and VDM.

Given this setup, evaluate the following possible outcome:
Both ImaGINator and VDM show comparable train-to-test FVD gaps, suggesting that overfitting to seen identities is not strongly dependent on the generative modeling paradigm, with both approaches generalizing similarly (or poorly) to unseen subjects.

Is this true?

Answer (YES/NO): NO